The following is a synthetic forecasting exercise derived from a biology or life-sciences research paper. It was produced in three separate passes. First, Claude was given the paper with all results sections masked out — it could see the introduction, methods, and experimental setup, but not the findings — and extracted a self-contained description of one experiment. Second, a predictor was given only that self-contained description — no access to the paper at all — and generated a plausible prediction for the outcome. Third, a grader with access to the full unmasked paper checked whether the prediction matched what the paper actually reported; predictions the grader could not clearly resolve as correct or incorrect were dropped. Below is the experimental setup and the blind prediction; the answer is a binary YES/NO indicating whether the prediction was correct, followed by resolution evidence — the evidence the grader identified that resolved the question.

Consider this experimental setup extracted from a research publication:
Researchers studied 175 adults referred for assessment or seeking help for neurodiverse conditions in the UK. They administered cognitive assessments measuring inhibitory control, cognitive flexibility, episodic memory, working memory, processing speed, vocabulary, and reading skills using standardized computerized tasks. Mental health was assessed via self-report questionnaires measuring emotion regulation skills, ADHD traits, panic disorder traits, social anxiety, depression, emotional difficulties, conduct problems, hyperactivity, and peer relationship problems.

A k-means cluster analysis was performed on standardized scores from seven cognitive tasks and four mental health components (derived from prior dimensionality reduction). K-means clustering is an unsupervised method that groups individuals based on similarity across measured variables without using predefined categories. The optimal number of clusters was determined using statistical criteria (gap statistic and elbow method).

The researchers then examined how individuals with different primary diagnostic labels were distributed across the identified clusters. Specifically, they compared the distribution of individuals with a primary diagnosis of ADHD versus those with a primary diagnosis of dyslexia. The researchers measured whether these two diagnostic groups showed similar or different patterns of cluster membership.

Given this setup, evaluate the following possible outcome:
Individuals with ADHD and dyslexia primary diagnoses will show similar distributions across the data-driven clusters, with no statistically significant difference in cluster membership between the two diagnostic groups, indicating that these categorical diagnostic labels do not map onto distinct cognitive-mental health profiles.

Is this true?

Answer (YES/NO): NO